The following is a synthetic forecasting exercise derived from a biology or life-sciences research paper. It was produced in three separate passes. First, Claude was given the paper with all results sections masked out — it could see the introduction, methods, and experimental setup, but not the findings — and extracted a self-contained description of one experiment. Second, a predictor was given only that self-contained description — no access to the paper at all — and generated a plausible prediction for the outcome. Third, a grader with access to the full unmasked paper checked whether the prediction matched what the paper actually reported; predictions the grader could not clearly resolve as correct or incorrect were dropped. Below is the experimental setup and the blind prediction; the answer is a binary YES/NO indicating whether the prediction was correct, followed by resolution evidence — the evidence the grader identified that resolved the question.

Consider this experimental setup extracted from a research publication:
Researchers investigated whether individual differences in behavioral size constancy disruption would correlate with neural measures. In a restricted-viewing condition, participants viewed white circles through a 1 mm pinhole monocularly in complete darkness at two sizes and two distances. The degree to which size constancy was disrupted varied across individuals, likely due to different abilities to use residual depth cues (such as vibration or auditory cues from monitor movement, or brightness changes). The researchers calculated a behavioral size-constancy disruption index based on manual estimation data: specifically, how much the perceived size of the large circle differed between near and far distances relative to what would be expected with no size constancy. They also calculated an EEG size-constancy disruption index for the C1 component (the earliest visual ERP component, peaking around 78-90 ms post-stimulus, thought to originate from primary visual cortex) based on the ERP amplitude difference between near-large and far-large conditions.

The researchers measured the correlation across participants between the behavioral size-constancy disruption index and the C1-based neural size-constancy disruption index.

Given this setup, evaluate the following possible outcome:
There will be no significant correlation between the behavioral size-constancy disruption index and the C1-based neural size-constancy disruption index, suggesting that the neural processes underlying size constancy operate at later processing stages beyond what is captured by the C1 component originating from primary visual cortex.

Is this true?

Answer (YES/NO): YES